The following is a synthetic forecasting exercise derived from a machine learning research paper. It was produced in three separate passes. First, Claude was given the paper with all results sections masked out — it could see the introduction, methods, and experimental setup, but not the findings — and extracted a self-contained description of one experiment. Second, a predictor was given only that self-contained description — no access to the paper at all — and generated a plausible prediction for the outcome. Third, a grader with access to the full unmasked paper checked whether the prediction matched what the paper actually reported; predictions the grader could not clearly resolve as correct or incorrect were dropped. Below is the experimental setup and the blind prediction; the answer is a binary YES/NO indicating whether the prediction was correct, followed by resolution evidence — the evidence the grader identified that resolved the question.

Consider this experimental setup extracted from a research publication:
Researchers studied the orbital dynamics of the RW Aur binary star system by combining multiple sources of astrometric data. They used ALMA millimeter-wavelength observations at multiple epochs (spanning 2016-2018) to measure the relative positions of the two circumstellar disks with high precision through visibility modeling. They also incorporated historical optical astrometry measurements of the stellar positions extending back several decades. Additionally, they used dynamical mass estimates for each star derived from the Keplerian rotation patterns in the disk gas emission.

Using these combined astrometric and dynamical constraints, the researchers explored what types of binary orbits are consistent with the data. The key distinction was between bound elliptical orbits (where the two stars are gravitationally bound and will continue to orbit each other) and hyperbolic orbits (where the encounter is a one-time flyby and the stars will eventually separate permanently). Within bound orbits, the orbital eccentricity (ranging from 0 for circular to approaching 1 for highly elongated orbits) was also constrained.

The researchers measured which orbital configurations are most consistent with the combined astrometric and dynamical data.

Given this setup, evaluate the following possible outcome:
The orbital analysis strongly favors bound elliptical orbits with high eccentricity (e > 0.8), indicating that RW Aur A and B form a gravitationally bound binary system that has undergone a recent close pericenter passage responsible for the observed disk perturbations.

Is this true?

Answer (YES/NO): NO